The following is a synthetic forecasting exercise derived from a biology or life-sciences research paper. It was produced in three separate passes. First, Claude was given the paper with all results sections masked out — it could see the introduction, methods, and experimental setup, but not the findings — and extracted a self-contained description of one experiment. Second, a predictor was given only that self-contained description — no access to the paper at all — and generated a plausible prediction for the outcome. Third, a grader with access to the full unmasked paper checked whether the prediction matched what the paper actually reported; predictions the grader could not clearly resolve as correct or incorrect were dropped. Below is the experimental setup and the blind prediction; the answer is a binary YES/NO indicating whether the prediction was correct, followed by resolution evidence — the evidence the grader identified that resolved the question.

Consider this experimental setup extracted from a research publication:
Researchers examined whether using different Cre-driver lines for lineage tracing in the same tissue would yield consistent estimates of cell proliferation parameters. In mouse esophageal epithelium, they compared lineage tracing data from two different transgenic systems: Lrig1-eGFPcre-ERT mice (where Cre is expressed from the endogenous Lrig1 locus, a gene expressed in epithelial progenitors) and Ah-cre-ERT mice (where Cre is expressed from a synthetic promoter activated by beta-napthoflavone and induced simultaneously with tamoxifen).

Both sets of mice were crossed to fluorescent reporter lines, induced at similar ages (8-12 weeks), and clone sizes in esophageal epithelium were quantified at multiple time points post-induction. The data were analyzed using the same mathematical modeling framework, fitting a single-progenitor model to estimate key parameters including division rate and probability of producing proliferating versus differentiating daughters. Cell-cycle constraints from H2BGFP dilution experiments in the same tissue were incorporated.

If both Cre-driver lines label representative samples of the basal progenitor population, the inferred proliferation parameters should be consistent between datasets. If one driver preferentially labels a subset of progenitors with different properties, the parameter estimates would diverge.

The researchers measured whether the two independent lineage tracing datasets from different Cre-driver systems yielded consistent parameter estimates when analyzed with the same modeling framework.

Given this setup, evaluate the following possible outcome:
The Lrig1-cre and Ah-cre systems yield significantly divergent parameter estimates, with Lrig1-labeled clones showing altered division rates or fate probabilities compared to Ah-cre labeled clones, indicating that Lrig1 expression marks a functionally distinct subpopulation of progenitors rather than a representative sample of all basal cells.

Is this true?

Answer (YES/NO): NO